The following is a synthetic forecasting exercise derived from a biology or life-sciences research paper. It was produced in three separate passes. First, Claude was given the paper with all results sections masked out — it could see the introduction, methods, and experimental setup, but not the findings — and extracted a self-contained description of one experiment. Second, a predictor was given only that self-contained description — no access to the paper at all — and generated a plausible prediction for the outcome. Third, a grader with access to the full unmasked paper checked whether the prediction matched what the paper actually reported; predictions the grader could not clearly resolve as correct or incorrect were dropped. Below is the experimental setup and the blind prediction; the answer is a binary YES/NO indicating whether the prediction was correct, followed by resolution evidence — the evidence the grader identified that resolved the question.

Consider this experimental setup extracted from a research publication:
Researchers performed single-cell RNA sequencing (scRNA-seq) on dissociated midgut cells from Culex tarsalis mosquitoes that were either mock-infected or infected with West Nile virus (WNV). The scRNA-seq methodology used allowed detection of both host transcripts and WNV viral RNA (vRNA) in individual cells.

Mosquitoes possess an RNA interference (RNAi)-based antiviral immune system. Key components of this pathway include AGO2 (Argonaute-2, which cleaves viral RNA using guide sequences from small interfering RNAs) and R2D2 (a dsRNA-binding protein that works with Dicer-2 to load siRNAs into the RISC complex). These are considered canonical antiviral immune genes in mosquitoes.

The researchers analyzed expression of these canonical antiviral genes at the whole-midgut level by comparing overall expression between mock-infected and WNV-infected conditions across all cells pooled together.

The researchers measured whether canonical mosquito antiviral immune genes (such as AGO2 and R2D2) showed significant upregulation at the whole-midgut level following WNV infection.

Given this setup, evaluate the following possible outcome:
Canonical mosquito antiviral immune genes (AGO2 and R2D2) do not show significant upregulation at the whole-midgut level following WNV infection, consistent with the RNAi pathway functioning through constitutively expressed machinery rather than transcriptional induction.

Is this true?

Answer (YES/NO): YES